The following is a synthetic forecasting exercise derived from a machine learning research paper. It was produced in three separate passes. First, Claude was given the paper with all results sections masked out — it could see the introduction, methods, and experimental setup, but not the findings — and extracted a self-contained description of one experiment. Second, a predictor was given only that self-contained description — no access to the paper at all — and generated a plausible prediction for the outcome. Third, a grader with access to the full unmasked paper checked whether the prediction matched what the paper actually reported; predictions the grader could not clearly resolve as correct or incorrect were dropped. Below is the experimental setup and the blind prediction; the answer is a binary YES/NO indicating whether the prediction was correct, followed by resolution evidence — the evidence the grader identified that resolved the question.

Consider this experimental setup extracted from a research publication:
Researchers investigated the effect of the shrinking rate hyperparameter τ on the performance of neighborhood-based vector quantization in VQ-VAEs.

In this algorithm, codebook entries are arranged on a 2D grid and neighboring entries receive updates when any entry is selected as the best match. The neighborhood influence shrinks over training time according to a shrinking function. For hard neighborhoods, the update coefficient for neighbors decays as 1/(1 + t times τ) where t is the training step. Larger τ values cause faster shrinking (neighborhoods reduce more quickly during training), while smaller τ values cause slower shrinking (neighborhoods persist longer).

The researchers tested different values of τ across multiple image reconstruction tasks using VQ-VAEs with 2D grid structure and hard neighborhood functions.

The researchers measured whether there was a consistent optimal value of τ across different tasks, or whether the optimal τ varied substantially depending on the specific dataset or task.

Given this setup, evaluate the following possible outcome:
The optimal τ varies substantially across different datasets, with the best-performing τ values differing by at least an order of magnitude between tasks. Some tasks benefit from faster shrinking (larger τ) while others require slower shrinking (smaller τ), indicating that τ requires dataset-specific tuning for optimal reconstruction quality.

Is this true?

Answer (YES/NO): NO